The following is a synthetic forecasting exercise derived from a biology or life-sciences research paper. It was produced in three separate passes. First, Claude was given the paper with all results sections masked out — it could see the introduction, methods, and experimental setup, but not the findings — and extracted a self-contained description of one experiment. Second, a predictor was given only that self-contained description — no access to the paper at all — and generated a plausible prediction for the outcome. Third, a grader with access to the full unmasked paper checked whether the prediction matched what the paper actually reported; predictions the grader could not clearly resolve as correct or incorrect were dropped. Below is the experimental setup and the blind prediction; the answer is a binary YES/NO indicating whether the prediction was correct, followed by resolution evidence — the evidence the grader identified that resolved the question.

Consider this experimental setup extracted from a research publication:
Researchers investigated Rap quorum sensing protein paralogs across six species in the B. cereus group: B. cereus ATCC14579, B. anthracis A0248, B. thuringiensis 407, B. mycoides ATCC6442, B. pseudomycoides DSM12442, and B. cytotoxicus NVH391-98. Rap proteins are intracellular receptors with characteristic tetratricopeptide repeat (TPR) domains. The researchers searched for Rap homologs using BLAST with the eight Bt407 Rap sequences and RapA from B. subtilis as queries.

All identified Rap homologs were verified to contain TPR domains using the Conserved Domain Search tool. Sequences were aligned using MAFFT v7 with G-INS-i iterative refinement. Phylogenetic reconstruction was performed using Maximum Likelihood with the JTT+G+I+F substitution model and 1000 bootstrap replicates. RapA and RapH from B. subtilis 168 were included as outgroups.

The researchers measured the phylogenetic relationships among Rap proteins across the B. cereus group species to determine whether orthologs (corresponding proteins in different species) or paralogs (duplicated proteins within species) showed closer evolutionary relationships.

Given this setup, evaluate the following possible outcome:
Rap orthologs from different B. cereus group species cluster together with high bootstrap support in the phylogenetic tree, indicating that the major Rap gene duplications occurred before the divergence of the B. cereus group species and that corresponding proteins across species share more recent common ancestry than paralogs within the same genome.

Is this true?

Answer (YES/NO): YES